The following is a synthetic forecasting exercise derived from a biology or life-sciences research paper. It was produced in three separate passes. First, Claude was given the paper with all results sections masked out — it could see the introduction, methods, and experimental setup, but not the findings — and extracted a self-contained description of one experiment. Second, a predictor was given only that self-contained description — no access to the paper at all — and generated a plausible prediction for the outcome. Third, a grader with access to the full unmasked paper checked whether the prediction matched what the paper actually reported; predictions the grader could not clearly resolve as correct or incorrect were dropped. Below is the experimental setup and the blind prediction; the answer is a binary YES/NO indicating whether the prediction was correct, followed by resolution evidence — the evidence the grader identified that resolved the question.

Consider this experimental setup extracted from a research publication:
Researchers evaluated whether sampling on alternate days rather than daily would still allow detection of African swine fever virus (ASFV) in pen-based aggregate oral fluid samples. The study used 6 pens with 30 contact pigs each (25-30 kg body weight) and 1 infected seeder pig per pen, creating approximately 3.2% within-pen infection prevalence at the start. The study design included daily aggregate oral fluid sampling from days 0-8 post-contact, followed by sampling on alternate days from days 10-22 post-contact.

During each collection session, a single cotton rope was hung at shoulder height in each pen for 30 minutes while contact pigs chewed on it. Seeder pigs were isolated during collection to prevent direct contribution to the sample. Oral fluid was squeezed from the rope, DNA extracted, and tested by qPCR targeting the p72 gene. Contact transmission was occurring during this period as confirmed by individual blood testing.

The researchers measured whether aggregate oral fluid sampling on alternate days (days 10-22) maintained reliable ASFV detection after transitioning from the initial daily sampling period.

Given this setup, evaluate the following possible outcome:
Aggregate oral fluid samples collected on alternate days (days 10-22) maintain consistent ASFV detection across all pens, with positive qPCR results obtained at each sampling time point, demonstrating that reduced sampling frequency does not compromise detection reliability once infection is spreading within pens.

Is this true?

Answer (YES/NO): NO